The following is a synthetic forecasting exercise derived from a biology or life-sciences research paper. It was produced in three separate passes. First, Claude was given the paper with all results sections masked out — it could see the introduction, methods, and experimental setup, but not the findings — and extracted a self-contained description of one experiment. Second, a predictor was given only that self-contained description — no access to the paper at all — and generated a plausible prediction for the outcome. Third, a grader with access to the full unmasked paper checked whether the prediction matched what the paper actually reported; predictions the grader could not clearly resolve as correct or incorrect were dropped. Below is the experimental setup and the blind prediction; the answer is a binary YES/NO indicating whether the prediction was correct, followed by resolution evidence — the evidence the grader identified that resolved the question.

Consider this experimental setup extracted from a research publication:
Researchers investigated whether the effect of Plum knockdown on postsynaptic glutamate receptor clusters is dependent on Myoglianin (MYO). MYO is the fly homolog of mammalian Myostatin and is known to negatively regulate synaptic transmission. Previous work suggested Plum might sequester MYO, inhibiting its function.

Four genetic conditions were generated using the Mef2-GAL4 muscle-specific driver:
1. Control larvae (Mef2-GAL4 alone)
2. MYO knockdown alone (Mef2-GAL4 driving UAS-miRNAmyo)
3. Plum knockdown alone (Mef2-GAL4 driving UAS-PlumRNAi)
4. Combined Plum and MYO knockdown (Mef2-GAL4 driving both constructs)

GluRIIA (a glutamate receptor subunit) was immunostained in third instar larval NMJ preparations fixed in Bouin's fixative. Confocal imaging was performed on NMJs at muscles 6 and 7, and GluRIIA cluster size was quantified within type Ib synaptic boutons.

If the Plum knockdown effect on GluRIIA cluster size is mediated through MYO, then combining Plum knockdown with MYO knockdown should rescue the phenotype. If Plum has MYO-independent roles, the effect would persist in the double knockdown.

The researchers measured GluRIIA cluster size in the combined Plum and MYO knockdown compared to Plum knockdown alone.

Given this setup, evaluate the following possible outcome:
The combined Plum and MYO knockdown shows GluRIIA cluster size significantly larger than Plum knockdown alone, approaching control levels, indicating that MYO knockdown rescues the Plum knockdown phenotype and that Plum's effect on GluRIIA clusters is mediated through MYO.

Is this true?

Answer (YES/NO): NO